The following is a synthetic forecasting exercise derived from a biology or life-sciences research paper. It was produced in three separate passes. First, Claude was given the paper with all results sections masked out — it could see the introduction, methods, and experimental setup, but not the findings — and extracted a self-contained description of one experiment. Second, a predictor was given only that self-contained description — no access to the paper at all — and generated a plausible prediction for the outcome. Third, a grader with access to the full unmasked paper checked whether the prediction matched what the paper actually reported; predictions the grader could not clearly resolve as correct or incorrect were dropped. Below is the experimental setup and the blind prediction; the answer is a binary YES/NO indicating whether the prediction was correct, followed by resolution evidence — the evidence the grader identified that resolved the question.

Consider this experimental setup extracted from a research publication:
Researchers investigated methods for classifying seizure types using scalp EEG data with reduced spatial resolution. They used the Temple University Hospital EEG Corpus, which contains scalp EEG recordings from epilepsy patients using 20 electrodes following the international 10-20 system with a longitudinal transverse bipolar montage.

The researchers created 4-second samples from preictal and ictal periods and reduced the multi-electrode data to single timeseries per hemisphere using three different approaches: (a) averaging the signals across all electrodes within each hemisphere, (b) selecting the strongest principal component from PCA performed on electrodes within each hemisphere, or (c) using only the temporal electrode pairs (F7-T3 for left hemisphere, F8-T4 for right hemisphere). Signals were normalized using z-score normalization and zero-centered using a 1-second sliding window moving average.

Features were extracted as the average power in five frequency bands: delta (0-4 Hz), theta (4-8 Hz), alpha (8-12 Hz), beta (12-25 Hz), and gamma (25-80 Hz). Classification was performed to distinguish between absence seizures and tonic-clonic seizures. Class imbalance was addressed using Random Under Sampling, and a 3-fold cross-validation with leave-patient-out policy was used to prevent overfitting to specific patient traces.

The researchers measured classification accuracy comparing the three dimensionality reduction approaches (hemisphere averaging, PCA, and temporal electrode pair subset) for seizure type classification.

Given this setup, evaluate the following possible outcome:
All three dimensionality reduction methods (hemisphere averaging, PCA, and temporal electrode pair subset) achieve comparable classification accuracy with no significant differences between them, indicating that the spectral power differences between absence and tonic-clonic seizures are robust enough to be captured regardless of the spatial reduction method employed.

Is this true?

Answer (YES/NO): NO